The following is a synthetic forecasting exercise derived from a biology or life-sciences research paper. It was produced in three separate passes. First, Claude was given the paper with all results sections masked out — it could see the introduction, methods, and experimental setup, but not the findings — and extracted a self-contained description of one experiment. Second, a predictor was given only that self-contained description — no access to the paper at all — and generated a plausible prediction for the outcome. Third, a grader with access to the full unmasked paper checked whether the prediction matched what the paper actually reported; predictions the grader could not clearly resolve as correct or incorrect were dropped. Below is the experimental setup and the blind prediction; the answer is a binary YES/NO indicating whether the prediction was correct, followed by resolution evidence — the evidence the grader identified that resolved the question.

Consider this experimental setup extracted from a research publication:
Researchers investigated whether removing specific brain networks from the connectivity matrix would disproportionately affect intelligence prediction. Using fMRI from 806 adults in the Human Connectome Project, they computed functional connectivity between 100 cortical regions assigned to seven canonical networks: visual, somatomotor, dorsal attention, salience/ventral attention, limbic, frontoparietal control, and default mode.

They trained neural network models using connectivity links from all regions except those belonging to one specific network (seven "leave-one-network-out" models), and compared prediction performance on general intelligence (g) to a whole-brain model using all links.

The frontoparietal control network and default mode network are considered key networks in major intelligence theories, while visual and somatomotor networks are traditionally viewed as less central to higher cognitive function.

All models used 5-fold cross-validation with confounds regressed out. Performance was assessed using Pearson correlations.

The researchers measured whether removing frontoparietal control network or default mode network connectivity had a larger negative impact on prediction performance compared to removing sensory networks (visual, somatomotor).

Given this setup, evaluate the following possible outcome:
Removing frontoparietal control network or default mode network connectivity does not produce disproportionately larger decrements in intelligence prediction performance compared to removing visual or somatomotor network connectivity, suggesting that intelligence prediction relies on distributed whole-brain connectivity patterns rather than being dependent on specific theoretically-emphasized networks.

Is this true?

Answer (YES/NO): YES